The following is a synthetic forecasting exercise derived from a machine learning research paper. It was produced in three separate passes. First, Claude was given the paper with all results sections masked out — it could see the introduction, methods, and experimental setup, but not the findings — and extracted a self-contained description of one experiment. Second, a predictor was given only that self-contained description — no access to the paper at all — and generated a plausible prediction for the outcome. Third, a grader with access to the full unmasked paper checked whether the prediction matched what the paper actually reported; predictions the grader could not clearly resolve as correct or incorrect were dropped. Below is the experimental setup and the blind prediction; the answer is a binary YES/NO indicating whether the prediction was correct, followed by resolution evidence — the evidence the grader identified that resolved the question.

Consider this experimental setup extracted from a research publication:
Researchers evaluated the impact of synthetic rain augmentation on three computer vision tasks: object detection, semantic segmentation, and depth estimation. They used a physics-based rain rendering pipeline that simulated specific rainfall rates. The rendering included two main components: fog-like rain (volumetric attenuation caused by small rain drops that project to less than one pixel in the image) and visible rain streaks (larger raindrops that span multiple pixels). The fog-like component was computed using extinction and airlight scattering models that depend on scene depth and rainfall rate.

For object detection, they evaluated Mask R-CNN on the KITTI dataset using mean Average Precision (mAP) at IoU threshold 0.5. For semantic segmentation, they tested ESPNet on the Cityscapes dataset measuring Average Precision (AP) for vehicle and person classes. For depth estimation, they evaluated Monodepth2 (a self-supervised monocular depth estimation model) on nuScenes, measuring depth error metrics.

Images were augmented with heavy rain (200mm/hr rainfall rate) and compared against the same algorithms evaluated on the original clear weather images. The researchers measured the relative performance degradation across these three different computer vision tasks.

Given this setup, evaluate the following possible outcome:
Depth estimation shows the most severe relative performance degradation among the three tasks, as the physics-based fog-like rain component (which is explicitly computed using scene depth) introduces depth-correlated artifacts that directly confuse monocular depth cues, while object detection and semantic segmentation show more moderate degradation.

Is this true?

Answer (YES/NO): NO